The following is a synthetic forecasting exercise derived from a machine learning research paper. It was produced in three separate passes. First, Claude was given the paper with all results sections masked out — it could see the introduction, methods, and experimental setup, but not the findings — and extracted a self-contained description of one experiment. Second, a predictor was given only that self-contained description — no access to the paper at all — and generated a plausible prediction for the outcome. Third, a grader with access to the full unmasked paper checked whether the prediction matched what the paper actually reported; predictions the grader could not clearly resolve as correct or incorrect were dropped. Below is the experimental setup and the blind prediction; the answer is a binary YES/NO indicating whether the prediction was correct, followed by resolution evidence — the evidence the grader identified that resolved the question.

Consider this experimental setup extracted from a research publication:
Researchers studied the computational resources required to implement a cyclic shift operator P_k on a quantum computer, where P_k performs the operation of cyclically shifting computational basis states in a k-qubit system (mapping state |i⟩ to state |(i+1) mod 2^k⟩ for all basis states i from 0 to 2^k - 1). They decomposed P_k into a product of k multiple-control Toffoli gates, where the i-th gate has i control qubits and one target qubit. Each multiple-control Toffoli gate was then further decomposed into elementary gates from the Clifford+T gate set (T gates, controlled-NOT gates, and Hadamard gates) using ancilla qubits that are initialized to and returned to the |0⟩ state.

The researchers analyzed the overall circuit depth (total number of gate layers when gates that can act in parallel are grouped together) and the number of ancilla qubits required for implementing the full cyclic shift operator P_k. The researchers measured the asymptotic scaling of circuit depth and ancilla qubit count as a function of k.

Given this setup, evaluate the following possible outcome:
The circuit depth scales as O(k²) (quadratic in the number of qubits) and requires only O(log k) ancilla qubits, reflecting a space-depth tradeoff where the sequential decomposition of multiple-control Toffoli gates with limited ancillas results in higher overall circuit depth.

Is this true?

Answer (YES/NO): NO